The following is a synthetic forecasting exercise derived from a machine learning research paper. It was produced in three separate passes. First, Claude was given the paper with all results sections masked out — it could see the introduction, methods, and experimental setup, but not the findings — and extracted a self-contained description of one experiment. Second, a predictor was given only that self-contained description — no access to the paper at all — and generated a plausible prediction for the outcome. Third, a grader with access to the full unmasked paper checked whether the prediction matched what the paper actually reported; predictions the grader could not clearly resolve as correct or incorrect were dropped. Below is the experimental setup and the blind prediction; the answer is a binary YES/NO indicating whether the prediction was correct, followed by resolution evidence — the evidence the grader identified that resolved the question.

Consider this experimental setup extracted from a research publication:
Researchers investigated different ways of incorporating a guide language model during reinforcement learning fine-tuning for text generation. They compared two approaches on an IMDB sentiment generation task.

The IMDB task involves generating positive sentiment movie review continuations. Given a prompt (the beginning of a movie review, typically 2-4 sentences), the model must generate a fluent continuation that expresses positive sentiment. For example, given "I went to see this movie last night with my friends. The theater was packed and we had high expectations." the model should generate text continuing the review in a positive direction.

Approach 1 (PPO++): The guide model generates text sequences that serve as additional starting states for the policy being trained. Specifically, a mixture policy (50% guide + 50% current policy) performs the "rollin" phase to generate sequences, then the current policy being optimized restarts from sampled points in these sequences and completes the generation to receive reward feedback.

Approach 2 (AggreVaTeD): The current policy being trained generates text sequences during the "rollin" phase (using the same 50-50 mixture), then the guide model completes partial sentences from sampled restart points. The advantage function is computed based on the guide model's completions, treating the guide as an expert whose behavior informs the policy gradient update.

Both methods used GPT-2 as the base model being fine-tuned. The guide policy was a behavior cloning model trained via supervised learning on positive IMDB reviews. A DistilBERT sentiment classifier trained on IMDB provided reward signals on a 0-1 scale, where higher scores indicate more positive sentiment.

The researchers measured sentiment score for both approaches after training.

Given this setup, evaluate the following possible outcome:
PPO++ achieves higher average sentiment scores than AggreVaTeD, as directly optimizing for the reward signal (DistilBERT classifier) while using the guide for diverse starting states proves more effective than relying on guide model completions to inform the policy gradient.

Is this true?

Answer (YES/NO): YES